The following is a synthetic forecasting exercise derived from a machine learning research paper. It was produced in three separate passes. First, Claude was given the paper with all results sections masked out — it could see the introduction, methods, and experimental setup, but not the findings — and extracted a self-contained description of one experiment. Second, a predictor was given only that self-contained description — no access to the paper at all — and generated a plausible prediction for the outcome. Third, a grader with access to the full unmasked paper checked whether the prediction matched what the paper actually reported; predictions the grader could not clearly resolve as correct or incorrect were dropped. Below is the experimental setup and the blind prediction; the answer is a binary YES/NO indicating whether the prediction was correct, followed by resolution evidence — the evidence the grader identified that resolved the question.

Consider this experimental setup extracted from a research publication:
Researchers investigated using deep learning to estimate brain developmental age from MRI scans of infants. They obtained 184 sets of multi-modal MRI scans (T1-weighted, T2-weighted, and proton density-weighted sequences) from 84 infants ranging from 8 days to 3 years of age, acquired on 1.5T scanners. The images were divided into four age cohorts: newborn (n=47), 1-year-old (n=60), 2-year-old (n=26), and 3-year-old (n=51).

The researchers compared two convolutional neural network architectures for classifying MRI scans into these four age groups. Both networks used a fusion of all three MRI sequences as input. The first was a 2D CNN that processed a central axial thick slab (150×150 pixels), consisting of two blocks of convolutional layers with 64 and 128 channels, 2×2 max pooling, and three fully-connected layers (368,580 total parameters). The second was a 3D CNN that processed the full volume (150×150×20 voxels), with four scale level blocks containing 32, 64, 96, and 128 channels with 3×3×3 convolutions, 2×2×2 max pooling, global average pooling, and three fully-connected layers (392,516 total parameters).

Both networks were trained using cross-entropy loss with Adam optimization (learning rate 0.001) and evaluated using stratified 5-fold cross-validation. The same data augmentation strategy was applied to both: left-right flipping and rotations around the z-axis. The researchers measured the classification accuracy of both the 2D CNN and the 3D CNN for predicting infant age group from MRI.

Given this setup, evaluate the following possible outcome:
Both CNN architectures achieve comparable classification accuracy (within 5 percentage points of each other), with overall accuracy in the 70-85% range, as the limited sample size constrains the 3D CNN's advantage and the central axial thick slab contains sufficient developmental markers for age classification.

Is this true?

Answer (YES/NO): NO